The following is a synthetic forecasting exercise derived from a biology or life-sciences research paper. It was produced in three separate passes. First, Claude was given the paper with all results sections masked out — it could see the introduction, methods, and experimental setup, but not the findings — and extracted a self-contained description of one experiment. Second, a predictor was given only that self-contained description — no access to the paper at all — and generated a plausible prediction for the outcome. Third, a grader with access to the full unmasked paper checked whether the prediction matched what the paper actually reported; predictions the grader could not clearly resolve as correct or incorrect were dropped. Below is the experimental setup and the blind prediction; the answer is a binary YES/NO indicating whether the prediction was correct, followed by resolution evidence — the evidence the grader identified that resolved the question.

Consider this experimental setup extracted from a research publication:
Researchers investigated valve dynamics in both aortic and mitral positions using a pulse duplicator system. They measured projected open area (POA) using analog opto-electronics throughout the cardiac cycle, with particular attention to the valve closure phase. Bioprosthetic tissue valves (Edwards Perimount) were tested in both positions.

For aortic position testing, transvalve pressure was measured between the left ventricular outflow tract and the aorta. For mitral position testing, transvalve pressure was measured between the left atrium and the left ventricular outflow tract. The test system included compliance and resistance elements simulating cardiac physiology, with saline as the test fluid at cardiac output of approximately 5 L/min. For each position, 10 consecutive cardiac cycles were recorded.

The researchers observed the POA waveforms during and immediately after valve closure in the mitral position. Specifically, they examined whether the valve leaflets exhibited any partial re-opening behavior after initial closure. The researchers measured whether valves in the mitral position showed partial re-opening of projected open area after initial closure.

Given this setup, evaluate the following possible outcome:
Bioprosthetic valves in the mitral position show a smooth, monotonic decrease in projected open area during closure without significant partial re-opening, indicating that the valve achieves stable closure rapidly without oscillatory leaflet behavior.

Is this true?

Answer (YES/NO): YES